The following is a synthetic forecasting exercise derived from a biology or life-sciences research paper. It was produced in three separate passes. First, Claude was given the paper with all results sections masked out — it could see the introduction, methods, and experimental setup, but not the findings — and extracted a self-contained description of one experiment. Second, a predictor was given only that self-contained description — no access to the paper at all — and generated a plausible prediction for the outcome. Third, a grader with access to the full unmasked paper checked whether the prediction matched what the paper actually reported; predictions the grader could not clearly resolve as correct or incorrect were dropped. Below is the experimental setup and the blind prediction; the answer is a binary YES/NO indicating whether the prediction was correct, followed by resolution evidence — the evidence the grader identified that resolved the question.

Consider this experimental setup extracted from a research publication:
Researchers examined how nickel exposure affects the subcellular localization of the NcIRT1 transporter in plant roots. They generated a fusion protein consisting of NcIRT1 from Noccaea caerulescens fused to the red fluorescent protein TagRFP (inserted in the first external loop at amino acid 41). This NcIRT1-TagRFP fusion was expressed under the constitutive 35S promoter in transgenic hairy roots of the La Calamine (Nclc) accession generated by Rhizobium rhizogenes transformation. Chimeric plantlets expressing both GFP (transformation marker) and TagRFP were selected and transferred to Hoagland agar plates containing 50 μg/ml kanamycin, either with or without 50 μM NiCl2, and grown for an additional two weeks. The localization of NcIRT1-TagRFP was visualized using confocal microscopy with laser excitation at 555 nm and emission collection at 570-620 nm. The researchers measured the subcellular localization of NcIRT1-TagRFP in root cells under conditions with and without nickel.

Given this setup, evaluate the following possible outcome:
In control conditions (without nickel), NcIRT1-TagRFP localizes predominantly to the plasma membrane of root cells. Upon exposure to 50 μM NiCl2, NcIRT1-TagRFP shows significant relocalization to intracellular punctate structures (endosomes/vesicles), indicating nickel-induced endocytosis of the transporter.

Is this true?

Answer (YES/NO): NO